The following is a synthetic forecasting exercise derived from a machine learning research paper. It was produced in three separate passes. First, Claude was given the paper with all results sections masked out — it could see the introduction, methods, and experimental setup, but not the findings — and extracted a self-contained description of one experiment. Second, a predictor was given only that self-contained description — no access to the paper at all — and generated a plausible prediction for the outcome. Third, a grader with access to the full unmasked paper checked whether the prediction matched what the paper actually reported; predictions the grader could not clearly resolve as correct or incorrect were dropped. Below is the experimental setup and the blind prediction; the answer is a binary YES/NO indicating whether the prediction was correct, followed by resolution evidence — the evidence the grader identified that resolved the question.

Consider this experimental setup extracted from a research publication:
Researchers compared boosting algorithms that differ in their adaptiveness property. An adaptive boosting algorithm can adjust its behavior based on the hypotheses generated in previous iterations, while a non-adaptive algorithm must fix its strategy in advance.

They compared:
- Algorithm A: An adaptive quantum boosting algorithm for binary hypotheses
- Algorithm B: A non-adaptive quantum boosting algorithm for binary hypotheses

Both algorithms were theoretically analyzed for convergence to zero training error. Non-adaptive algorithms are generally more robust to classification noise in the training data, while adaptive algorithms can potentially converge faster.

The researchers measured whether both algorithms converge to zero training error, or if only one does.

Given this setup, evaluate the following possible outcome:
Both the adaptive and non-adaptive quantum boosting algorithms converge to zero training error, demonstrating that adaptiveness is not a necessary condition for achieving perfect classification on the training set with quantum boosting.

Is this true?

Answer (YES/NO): NO